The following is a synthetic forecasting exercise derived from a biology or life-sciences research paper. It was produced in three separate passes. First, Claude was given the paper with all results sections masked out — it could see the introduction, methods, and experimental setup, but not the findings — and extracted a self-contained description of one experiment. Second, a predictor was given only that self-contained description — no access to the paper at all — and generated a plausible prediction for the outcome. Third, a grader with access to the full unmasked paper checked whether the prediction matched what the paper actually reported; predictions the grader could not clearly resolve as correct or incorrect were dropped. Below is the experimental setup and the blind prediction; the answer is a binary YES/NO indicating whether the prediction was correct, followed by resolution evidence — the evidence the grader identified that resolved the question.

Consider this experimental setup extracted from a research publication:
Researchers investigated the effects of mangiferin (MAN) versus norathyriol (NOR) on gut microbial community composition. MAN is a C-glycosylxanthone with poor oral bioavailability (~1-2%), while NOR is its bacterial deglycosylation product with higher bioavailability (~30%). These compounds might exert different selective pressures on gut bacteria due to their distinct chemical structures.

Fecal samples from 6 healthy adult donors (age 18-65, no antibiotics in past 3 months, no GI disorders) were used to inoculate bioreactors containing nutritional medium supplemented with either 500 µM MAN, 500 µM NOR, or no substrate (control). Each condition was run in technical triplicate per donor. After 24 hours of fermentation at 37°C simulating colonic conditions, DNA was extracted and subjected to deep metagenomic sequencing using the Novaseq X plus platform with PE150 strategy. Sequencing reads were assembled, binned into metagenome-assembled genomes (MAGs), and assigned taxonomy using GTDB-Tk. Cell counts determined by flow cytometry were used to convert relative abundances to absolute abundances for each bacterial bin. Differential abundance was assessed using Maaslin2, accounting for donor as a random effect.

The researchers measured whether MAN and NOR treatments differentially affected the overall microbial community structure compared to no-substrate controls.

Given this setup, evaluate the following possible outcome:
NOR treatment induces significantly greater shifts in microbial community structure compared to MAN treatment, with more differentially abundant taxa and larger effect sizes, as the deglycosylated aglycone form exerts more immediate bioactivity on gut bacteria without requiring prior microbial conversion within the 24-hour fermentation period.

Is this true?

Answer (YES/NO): YES